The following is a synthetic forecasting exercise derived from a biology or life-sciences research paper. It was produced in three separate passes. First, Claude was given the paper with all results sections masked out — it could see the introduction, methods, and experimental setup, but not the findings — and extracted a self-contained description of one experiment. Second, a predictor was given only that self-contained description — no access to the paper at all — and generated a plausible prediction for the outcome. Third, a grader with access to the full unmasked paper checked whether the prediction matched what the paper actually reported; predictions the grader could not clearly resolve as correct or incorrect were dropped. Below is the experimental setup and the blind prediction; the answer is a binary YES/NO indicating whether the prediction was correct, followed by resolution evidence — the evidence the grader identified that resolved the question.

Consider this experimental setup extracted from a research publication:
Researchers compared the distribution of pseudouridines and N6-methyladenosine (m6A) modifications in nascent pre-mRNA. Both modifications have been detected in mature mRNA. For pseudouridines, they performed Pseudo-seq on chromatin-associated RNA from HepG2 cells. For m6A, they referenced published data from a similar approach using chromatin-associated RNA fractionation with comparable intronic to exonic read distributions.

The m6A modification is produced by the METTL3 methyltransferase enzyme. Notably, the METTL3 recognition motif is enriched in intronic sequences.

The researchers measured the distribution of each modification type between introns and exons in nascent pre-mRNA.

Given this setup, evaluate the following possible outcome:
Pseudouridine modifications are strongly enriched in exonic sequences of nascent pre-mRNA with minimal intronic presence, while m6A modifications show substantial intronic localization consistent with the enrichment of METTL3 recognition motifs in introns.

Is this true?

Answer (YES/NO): NO